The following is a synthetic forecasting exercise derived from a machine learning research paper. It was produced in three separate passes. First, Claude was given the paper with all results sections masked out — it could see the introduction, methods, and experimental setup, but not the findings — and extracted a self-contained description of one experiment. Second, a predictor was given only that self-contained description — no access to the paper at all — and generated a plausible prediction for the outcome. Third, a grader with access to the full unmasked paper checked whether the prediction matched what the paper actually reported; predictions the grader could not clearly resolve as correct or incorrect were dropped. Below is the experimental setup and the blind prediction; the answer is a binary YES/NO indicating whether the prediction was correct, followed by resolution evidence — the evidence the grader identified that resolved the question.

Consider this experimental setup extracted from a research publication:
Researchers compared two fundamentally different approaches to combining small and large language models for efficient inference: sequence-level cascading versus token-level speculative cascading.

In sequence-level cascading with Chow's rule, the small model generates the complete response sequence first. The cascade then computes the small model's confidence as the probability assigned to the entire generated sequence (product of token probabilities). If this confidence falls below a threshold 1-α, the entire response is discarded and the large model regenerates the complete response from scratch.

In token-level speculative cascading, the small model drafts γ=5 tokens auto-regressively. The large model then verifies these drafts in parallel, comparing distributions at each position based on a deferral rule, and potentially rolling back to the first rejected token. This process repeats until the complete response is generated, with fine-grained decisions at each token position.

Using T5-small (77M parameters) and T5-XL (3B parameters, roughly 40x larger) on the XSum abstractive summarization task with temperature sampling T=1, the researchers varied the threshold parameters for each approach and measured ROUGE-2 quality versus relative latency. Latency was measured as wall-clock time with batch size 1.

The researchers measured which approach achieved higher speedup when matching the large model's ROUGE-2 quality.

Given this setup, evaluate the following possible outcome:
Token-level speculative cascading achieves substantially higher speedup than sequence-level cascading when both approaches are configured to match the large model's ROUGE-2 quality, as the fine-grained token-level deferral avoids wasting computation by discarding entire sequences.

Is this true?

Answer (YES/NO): YES